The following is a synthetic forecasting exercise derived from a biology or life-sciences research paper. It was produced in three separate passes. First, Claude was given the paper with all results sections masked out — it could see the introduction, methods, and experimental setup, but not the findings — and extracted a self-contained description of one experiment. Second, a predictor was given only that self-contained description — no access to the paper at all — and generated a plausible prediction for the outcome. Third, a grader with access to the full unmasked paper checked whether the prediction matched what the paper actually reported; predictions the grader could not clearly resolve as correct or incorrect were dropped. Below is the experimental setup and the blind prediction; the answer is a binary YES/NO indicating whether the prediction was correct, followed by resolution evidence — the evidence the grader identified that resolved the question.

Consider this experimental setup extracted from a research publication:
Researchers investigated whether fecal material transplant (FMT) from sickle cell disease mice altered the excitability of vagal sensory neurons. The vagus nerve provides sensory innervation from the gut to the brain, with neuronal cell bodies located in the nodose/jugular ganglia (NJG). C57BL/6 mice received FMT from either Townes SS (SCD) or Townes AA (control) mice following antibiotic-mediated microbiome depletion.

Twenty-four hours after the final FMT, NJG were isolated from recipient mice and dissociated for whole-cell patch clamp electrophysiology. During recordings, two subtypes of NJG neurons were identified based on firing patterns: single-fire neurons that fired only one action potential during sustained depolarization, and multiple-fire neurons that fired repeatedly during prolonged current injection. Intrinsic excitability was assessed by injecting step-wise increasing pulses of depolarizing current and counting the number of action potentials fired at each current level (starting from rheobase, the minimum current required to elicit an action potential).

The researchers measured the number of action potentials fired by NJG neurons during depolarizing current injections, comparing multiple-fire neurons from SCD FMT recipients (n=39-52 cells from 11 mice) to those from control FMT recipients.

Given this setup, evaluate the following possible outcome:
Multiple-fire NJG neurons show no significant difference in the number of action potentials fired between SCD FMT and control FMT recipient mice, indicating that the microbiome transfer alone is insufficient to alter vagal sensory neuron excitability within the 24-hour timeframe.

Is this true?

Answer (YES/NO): NO